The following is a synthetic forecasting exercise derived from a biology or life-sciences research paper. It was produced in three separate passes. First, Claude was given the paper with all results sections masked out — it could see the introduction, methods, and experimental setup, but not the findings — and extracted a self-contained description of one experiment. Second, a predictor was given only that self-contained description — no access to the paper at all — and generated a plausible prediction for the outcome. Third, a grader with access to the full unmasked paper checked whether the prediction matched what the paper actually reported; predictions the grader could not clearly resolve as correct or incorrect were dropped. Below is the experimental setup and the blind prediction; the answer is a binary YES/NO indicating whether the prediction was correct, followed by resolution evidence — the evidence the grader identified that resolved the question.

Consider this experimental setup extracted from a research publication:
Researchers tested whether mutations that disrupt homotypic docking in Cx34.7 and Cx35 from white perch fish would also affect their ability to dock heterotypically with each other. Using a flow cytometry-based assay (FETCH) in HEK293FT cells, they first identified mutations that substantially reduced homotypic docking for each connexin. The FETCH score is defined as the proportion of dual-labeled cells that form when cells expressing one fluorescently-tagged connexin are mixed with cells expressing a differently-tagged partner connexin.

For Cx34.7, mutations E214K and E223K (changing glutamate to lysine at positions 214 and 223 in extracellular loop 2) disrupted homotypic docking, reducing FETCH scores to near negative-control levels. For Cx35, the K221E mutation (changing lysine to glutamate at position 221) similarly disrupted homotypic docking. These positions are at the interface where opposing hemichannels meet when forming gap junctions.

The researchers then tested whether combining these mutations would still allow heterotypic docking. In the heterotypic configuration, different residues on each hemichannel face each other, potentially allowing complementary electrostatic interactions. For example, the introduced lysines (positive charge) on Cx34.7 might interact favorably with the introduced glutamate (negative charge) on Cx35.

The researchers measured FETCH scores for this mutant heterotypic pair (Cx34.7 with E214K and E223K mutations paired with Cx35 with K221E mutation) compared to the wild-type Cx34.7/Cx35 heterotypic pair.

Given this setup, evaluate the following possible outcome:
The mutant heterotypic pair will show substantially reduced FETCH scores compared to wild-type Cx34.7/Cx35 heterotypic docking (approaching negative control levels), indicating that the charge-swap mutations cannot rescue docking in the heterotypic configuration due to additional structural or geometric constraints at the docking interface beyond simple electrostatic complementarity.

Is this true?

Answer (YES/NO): NO